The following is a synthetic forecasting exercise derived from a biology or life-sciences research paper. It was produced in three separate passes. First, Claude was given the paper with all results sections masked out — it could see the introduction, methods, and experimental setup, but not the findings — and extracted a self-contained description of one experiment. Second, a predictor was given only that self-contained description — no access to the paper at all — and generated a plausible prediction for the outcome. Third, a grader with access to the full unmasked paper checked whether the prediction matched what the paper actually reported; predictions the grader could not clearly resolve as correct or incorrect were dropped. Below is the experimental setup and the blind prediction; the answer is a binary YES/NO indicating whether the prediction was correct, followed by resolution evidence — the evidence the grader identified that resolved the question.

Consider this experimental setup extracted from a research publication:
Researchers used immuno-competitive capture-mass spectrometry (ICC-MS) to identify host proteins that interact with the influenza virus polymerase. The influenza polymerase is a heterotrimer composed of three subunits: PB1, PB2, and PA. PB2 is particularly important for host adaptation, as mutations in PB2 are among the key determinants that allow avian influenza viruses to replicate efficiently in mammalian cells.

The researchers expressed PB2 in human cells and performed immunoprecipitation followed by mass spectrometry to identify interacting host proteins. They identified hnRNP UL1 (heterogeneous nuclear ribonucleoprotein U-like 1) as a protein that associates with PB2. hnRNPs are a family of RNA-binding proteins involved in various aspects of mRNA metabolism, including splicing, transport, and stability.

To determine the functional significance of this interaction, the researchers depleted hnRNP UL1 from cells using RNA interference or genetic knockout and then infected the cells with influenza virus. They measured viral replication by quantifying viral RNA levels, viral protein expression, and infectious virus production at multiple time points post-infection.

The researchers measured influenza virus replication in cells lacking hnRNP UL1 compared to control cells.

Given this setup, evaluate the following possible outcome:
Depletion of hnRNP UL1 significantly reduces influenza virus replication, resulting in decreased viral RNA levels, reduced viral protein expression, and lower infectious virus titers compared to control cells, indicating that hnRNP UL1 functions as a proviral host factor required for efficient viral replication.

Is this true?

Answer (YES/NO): YES